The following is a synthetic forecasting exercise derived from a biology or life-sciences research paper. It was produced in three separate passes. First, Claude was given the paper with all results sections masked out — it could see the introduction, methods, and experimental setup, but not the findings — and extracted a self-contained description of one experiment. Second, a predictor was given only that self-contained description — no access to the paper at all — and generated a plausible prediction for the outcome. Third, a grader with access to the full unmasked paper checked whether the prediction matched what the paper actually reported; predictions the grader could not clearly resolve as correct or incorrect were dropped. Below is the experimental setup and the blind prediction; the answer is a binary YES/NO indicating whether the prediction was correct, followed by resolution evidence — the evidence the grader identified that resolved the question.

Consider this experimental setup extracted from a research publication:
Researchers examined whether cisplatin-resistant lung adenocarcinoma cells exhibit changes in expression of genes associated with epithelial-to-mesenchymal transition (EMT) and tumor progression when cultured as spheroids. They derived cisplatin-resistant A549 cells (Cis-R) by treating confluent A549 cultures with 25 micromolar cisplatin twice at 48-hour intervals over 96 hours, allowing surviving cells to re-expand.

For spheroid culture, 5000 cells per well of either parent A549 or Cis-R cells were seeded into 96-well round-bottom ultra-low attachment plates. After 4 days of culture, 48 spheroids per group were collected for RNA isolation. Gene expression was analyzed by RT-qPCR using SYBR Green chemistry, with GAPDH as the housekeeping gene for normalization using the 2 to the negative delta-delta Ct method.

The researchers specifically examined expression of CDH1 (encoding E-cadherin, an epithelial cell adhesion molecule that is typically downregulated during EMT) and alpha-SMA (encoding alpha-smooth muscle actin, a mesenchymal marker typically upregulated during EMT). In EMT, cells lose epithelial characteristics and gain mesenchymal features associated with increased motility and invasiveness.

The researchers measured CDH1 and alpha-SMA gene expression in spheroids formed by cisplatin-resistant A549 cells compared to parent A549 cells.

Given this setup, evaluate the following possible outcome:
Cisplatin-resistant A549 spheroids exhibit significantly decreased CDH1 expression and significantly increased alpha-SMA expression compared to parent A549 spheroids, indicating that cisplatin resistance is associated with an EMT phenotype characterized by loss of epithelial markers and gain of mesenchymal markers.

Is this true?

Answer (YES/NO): NO